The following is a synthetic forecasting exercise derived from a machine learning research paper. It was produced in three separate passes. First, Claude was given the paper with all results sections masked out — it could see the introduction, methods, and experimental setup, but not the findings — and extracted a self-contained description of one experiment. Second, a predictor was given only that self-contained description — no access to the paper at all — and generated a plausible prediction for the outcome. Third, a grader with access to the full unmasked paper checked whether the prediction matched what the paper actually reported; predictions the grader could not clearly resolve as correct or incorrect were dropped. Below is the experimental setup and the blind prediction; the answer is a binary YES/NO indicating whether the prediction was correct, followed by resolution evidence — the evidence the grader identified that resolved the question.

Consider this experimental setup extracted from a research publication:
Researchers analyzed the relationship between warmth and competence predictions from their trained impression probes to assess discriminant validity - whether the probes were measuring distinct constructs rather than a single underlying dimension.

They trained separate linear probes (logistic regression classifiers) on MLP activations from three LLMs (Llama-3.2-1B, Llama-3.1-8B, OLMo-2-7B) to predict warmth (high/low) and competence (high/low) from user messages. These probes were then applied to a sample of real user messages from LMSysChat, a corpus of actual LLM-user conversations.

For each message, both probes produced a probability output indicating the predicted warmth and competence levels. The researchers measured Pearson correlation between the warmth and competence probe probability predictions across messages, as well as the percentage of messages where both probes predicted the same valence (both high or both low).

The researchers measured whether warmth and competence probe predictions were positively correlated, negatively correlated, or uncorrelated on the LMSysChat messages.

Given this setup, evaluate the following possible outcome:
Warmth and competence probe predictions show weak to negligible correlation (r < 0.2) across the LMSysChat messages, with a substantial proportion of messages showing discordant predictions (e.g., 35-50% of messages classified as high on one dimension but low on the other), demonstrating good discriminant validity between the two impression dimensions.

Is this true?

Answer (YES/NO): NO